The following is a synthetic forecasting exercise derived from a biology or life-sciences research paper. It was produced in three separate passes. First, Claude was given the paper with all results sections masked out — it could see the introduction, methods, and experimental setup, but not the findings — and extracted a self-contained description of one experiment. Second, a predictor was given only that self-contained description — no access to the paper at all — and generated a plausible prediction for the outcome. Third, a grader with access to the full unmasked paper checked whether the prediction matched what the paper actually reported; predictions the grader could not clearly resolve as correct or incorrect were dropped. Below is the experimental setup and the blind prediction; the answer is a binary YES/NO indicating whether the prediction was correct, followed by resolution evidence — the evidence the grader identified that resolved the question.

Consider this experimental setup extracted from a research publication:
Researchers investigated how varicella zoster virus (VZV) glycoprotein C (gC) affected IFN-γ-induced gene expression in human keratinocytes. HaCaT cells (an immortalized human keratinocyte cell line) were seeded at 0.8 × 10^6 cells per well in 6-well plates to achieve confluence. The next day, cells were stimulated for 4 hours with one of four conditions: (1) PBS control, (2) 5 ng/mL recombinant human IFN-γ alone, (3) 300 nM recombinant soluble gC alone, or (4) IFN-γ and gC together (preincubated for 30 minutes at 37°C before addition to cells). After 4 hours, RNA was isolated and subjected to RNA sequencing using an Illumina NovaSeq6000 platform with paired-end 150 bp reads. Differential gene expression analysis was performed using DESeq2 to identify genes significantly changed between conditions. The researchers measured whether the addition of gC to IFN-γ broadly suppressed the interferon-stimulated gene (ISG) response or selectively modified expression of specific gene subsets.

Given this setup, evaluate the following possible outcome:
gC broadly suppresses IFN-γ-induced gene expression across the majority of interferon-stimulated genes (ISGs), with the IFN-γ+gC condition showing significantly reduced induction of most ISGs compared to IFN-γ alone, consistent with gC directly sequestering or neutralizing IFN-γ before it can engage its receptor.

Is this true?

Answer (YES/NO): NO